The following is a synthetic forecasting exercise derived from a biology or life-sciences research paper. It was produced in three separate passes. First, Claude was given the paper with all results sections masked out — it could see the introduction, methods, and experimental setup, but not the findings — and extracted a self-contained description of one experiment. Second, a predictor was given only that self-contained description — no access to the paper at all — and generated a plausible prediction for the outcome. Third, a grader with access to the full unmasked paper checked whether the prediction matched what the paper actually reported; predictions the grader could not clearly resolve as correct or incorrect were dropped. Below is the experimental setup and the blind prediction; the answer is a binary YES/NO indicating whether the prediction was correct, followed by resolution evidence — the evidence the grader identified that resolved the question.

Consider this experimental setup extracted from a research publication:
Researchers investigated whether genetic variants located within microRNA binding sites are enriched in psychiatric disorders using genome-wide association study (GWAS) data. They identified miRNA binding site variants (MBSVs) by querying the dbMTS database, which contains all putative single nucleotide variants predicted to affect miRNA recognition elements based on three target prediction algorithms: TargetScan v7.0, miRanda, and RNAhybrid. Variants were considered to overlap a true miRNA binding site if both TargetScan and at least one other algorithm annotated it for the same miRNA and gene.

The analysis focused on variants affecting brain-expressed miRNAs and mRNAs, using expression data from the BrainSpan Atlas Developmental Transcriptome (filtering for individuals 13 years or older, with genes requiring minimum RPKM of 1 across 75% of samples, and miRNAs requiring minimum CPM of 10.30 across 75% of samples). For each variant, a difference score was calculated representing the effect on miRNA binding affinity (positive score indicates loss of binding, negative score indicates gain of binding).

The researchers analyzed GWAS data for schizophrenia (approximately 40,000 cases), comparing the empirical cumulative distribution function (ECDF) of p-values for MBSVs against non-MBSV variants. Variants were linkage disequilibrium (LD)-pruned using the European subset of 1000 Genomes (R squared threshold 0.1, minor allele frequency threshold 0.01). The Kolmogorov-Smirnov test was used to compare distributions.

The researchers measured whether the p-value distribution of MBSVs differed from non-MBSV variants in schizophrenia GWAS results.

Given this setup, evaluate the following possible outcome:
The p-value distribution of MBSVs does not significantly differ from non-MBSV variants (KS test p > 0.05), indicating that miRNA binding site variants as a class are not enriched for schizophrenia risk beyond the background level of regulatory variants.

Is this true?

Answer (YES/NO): NO